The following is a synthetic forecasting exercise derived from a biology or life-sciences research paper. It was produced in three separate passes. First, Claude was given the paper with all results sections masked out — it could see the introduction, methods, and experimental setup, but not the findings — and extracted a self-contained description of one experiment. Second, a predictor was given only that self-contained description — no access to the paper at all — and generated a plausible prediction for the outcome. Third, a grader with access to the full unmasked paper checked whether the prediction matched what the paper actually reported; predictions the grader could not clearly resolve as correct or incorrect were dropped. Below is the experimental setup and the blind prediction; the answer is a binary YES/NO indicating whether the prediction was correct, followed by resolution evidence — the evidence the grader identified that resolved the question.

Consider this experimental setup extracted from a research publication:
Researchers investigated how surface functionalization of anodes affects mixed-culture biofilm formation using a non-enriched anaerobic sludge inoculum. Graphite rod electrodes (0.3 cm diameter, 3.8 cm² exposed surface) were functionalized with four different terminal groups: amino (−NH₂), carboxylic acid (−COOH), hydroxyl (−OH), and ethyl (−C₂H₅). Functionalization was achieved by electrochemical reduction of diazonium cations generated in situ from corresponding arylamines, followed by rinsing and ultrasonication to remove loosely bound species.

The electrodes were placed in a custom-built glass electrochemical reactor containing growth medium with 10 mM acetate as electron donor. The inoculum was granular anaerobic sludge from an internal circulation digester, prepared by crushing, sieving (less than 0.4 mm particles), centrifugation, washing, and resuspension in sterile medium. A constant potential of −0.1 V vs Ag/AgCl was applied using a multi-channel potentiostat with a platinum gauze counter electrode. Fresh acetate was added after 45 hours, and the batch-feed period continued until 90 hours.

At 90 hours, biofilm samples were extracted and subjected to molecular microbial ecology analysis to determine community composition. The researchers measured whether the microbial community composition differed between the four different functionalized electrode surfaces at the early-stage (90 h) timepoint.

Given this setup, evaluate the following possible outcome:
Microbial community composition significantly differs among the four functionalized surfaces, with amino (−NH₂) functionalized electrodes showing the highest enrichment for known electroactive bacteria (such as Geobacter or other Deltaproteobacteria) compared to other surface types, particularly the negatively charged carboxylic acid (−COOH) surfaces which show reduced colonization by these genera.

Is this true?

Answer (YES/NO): NO